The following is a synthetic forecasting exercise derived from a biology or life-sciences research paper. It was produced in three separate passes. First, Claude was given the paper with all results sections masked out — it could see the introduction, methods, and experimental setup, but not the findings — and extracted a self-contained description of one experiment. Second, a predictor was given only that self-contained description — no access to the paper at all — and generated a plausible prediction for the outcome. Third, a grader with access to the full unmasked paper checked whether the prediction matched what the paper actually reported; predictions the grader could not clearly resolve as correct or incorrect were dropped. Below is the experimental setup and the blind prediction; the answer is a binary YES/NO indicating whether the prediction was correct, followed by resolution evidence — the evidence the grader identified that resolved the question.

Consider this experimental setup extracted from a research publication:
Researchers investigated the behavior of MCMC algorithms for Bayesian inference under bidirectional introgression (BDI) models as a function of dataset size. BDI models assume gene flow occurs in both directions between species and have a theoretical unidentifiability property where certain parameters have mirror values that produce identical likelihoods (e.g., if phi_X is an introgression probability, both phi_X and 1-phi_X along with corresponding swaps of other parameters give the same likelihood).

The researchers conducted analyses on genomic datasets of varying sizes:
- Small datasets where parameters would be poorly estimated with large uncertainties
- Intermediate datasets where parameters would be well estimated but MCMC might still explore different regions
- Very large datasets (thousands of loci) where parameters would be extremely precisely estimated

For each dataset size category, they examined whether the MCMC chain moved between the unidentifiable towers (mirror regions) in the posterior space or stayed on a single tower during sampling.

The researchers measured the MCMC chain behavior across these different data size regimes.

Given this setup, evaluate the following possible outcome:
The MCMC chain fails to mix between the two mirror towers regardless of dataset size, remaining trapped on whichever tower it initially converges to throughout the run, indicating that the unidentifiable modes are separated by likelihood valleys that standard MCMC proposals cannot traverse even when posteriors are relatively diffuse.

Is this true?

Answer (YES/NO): NO